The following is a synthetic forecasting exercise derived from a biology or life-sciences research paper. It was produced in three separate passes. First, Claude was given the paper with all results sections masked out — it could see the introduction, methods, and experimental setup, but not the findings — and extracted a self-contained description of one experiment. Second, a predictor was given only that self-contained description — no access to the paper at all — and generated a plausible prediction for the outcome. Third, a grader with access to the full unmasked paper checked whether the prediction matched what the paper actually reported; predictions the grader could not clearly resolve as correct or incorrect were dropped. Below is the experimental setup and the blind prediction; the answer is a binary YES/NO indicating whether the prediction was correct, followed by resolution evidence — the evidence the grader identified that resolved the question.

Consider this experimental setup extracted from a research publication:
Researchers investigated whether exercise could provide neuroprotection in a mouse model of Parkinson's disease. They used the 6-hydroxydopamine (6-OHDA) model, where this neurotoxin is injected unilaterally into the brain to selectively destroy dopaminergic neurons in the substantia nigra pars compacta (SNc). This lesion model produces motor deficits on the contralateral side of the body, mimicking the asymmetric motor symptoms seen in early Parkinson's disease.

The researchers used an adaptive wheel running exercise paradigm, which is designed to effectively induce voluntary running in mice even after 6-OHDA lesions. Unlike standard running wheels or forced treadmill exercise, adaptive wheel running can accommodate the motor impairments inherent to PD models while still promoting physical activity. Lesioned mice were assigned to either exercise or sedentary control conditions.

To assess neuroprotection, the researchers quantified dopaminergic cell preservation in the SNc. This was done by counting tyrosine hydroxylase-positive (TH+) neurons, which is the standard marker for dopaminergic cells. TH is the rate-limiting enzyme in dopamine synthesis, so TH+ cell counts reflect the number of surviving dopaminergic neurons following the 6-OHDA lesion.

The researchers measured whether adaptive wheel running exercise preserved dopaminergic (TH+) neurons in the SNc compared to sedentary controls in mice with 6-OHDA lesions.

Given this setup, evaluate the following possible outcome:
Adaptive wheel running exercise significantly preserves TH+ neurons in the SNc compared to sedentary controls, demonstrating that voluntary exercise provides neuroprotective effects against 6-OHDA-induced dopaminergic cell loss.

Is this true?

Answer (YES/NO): NO